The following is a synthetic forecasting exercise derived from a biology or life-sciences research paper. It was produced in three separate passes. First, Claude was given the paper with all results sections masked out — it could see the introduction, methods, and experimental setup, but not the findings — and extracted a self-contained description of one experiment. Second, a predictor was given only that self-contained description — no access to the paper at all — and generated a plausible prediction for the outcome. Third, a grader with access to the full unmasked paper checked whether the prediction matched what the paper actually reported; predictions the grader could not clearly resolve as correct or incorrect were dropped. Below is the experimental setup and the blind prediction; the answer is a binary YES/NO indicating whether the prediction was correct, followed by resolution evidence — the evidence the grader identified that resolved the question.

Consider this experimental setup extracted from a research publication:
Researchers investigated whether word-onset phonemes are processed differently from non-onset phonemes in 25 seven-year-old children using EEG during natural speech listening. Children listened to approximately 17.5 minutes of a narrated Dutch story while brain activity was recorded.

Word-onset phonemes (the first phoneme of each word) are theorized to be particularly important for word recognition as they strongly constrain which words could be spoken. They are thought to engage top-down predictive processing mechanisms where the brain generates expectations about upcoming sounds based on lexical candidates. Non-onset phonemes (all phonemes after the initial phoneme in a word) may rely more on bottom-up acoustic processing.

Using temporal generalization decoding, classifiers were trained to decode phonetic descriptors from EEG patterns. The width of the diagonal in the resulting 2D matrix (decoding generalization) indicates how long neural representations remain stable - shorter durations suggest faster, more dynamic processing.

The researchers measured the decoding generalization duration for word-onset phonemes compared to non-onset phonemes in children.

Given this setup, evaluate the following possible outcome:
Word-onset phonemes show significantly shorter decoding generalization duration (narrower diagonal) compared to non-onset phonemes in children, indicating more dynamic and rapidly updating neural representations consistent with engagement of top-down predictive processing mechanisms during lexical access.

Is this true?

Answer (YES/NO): NO